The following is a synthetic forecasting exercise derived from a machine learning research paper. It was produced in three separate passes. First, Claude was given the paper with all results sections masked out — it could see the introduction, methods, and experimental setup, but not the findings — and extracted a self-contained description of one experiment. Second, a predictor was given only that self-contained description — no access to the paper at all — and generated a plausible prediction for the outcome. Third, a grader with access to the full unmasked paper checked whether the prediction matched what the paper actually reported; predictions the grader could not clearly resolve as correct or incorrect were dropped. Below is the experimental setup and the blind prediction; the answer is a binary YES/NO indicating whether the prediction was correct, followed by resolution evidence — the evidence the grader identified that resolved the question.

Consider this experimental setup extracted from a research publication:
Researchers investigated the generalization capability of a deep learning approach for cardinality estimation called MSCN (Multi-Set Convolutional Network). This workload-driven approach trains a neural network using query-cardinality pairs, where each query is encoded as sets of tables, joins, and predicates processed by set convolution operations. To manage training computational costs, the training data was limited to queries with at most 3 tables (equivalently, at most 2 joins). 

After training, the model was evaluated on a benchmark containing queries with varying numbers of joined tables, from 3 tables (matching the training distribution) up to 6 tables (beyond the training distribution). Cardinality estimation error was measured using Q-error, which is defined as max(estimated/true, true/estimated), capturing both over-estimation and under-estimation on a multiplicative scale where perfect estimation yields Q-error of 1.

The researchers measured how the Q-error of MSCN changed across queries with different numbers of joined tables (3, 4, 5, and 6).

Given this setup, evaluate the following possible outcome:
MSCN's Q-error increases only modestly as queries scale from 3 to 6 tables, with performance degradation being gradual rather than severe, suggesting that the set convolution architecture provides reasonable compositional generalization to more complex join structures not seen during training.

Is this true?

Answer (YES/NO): NO